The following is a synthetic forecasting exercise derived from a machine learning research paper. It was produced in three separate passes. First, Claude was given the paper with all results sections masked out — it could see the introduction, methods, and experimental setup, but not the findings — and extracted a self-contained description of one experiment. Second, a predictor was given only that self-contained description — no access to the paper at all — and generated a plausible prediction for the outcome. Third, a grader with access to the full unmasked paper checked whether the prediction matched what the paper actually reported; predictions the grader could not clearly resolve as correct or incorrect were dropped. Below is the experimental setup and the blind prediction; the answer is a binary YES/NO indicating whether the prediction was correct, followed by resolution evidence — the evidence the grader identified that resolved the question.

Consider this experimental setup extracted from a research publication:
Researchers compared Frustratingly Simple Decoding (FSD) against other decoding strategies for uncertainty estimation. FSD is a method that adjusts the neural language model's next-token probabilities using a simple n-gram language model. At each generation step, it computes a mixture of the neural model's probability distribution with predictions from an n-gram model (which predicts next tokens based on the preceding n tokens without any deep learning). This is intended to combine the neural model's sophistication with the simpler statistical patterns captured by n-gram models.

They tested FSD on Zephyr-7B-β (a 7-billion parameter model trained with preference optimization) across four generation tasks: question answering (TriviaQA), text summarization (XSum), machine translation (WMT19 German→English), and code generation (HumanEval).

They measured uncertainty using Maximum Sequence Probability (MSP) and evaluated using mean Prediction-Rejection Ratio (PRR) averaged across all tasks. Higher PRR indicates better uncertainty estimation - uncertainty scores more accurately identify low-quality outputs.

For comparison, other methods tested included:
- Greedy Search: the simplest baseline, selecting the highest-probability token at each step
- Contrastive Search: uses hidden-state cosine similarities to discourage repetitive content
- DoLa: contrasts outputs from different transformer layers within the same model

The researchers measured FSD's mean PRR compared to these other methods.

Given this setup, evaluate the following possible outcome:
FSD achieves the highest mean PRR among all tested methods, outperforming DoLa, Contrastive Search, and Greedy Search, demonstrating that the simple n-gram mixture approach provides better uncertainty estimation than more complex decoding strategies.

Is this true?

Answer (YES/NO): NO